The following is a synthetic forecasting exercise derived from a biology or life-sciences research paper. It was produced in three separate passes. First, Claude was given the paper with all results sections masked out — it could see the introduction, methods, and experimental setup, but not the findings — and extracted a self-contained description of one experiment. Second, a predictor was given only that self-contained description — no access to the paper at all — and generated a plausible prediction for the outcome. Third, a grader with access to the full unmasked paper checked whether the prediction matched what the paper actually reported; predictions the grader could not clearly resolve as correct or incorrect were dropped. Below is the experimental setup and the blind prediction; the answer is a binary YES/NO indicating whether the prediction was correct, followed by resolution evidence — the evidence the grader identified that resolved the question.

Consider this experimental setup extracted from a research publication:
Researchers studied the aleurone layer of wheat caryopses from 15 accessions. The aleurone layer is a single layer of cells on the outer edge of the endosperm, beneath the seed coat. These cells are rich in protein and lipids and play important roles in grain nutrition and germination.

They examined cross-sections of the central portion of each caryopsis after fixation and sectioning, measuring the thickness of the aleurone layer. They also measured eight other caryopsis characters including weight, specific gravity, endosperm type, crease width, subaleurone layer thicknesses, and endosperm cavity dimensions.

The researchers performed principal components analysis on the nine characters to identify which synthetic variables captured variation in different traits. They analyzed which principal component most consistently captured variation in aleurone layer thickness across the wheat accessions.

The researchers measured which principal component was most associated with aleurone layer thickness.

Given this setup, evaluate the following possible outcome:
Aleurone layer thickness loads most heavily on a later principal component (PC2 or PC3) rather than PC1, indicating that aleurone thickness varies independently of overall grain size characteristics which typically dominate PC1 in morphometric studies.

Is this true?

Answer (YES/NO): NO